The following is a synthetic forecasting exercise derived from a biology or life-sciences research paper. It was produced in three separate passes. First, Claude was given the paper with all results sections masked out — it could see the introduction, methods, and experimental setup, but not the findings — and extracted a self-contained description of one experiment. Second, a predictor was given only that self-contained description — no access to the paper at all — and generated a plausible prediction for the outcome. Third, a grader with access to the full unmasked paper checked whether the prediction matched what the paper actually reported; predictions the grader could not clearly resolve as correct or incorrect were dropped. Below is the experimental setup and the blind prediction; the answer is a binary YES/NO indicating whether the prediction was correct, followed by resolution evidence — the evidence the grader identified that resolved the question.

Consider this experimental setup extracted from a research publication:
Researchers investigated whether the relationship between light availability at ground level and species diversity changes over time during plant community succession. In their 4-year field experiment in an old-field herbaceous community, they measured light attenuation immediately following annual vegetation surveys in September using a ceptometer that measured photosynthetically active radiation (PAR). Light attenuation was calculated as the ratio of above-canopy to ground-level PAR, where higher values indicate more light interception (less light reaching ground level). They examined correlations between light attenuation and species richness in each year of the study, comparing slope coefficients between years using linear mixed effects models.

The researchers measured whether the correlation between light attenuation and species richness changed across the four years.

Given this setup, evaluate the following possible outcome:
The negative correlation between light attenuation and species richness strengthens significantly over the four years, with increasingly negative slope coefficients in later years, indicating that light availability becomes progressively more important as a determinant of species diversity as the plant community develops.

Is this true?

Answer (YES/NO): NO